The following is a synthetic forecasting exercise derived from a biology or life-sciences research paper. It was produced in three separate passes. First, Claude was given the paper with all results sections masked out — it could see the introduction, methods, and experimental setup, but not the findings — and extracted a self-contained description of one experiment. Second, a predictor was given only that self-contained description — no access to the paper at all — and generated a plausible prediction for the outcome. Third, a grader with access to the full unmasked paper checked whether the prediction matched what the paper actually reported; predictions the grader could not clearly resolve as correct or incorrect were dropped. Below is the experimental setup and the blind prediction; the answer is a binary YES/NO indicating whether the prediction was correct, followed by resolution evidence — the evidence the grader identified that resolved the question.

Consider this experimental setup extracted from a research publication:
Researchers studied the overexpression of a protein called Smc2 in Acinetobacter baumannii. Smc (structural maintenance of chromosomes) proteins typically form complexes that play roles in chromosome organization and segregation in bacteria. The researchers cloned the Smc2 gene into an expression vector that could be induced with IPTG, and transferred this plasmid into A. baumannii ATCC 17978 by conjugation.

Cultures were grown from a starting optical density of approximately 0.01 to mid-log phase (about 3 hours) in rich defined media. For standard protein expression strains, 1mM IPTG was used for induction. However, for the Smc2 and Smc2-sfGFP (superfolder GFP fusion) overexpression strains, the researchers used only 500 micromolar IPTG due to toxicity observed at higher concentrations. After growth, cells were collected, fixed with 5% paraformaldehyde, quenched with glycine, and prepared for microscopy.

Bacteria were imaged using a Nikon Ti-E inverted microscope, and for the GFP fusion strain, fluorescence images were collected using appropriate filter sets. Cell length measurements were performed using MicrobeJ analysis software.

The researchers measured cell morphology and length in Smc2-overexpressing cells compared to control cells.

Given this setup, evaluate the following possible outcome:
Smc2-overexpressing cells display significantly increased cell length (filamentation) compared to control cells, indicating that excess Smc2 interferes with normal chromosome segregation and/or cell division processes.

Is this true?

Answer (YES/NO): YES